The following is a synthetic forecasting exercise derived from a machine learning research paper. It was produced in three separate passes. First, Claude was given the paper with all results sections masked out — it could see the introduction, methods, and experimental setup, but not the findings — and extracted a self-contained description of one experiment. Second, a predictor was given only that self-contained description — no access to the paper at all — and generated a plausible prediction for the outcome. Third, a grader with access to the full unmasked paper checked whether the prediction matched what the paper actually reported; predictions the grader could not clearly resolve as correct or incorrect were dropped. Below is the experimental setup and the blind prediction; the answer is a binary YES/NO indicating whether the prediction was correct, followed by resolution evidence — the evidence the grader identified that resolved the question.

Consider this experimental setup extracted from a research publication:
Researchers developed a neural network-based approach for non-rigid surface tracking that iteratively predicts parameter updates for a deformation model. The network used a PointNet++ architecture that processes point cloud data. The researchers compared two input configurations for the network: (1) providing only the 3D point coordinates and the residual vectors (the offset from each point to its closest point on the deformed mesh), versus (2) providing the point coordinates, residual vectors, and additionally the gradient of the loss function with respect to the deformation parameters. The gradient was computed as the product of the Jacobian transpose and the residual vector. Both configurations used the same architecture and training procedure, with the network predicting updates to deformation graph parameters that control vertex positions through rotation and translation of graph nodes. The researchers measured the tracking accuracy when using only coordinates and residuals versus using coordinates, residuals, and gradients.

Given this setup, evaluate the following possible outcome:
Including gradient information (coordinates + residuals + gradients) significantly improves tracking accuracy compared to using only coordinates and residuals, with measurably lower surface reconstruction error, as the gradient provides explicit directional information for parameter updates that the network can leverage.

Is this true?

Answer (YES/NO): YES